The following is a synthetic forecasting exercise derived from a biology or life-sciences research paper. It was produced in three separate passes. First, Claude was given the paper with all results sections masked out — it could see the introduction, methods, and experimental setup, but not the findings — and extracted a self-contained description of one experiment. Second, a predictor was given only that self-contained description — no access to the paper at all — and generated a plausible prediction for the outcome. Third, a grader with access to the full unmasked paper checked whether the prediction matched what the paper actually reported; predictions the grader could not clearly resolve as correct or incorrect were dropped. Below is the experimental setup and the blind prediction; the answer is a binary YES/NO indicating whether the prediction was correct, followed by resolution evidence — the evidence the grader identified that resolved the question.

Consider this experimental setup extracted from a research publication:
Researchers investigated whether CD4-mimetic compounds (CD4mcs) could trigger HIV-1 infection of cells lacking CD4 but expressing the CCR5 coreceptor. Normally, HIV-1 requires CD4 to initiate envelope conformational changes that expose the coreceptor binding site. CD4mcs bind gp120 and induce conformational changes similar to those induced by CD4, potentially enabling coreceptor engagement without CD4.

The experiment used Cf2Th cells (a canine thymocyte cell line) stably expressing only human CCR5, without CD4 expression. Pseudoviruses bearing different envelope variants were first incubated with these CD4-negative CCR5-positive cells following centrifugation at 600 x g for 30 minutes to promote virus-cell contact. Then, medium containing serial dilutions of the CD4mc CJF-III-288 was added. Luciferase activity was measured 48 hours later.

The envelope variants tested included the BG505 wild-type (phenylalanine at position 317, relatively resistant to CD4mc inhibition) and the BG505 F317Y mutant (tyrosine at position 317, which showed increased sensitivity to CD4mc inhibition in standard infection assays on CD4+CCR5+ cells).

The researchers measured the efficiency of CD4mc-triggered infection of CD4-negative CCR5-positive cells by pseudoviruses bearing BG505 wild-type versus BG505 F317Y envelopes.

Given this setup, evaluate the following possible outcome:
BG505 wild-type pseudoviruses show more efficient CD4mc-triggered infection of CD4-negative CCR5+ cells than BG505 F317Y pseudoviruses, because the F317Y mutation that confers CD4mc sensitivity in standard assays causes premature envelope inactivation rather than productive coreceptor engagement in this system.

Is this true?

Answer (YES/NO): NO